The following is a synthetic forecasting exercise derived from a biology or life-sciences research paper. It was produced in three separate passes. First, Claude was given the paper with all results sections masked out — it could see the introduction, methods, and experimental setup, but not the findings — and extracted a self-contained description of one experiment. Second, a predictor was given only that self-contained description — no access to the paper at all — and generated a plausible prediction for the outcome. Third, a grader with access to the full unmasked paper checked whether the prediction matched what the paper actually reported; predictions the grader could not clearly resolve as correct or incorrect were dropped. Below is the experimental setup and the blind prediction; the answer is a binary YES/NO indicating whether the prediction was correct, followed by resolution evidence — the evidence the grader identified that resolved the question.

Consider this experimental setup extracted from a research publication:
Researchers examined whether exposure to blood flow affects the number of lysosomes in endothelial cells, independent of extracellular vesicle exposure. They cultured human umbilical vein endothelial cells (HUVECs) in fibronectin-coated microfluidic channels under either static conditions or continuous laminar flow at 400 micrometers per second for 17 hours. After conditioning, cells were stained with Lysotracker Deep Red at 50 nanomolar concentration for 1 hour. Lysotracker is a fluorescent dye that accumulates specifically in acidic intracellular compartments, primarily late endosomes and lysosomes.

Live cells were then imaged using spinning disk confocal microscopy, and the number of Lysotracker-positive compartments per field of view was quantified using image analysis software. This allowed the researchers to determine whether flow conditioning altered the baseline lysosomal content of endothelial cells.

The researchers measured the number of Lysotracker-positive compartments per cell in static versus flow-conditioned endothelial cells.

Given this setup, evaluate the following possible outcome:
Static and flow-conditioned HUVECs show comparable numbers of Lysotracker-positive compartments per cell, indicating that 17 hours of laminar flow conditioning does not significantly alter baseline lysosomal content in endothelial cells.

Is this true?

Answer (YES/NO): NO